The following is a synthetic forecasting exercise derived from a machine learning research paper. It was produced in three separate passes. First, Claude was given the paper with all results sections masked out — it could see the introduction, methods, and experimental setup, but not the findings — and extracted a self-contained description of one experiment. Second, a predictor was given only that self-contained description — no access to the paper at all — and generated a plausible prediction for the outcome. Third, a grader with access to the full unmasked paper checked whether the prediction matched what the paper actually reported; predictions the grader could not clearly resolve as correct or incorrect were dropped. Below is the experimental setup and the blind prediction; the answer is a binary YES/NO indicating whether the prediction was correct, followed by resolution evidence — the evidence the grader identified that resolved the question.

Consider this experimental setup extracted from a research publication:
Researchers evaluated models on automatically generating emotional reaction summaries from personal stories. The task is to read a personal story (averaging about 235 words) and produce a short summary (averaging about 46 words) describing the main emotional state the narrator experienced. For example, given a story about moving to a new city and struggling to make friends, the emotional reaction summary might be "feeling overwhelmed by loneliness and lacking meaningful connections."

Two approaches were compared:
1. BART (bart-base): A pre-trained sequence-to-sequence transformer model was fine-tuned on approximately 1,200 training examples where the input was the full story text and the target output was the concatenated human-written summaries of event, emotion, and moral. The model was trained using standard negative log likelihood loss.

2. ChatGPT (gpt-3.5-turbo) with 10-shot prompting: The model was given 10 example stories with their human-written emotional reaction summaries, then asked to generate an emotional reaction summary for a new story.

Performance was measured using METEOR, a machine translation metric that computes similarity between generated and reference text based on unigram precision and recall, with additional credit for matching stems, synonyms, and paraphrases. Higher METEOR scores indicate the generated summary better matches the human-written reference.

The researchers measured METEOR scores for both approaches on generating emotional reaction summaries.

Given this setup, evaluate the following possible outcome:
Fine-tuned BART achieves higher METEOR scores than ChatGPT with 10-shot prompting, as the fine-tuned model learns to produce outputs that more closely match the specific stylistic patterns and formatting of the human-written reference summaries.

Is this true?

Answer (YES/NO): NO